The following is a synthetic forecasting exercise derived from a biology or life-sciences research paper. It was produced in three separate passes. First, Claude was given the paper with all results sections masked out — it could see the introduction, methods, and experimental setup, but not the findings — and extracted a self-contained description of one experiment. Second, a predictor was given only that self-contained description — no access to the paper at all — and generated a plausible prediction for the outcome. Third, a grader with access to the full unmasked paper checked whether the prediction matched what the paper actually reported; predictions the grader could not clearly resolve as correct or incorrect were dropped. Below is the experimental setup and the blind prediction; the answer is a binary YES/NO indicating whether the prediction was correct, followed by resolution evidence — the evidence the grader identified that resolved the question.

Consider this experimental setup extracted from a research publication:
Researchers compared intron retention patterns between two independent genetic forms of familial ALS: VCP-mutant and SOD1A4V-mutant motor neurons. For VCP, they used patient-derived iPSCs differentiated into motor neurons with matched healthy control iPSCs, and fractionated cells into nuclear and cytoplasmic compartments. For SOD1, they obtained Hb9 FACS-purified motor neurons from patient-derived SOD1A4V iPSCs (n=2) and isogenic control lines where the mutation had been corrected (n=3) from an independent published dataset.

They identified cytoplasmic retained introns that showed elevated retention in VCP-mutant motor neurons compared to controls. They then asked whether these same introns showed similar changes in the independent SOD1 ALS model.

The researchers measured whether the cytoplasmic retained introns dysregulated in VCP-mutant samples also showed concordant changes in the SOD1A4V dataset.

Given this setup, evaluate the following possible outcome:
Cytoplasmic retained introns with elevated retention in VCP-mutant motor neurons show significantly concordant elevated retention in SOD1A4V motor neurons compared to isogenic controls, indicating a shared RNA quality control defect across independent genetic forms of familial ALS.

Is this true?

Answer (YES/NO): YES